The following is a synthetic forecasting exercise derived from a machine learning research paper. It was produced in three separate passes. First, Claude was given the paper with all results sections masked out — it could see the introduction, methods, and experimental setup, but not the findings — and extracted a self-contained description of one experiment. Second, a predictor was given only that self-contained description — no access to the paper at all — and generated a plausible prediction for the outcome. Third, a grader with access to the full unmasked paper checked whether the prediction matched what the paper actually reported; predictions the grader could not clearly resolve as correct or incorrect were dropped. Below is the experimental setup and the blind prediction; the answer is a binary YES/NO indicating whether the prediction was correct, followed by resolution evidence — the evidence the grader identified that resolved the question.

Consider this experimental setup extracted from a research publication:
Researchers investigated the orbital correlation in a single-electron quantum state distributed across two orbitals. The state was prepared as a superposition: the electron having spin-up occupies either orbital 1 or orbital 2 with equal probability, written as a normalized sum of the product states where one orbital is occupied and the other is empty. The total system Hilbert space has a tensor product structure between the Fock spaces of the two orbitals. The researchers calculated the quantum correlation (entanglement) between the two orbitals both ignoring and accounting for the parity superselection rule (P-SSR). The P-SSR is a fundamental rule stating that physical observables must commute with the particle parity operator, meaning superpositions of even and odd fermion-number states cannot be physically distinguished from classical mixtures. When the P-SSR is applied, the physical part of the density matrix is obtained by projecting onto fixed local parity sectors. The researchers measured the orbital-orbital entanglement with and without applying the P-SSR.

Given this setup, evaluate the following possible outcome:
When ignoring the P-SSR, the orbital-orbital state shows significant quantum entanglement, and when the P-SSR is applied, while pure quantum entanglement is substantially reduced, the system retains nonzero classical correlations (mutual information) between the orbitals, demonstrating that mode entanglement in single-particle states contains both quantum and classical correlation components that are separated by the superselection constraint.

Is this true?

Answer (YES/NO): NO